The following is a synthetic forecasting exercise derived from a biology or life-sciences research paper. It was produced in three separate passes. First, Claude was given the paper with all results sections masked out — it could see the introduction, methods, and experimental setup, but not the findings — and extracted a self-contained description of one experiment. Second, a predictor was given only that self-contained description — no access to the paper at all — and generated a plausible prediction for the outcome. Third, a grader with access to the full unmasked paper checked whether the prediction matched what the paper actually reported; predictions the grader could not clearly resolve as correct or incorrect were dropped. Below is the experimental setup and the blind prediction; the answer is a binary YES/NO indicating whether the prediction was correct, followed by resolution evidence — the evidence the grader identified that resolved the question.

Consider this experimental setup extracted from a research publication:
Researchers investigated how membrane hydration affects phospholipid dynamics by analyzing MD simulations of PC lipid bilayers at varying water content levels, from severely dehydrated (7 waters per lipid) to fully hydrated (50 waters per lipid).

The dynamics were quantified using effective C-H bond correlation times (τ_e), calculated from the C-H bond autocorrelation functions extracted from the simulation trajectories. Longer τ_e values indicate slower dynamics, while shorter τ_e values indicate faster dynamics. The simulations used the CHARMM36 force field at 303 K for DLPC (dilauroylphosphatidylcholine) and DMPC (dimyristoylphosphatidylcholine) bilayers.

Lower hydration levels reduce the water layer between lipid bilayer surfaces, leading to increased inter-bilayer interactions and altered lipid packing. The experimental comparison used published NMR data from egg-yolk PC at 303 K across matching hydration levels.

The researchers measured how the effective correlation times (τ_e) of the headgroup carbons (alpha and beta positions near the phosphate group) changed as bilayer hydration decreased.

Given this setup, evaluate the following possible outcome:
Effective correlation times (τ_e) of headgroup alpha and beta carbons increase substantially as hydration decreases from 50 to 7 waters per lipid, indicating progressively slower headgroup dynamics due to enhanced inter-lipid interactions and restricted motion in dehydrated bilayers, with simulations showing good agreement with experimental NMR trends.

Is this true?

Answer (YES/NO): NO